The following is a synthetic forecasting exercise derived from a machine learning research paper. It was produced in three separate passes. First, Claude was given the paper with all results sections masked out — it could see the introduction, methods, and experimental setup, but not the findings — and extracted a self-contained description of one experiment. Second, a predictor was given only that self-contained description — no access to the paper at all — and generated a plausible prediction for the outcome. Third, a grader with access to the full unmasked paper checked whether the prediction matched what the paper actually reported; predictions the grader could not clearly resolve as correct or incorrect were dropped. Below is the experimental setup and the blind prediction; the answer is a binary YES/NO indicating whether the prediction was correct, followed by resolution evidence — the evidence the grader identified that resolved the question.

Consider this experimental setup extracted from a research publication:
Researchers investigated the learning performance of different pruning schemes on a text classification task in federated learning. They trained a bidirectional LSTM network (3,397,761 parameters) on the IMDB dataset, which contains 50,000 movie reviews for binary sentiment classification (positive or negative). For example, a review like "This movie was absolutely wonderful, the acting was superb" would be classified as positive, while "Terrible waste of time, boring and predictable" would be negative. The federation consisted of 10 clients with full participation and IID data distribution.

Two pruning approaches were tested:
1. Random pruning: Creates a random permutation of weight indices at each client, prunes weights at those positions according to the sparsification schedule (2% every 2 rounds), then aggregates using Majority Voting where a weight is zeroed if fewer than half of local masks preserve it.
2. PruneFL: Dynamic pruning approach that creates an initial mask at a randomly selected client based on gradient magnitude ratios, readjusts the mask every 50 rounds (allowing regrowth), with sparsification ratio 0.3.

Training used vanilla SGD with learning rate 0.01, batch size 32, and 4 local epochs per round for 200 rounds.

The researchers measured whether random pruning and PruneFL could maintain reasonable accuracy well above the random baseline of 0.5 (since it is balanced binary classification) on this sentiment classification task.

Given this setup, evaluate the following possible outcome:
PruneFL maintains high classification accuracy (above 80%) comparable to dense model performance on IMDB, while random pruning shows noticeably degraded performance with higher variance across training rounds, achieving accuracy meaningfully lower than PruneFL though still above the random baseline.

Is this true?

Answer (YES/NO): NO